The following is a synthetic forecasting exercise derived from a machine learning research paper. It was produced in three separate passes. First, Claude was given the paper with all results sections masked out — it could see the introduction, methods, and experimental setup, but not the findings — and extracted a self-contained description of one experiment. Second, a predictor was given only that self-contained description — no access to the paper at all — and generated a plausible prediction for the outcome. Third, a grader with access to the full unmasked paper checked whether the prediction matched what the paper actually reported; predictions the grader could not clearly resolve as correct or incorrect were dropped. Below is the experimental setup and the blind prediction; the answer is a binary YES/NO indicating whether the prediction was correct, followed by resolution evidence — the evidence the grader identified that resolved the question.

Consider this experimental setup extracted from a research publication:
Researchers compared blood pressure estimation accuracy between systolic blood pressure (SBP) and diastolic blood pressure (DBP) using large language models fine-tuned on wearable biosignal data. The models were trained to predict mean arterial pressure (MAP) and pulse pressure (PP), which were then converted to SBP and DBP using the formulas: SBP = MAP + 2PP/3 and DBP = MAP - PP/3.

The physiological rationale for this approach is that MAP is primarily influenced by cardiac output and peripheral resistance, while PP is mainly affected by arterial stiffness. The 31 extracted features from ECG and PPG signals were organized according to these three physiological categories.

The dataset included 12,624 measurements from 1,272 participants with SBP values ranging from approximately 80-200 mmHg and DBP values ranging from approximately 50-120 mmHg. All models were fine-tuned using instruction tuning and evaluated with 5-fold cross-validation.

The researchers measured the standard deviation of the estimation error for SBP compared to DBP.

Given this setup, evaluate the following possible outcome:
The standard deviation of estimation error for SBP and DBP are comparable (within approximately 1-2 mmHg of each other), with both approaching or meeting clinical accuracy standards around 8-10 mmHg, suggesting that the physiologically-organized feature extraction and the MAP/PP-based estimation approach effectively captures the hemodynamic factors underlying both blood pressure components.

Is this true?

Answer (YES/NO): NO